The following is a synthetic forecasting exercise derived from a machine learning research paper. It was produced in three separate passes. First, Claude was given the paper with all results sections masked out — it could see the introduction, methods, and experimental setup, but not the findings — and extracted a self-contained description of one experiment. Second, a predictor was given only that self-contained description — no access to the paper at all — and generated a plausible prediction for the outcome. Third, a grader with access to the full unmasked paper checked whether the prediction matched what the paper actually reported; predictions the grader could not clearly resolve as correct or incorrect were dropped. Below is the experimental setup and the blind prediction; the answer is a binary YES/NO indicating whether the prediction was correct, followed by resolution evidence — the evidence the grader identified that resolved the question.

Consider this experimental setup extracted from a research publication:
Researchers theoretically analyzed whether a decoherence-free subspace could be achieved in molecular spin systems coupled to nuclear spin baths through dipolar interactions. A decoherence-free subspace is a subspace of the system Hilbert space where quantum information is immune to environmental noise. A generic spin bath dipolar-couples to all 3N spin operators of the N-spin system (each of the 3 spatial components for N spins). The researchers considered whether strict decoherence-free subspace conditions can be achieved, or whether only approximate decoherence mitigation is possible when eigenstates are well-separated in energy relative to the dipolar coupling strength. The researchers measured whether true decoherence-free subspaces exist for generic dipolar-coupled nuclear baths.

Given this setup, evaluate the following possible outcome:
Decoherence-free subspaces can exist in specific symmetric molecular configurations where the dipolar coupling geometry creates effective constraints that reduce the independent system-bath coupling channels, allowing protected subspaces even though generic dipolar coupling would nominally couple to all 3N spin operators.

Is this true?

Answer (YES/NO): NO